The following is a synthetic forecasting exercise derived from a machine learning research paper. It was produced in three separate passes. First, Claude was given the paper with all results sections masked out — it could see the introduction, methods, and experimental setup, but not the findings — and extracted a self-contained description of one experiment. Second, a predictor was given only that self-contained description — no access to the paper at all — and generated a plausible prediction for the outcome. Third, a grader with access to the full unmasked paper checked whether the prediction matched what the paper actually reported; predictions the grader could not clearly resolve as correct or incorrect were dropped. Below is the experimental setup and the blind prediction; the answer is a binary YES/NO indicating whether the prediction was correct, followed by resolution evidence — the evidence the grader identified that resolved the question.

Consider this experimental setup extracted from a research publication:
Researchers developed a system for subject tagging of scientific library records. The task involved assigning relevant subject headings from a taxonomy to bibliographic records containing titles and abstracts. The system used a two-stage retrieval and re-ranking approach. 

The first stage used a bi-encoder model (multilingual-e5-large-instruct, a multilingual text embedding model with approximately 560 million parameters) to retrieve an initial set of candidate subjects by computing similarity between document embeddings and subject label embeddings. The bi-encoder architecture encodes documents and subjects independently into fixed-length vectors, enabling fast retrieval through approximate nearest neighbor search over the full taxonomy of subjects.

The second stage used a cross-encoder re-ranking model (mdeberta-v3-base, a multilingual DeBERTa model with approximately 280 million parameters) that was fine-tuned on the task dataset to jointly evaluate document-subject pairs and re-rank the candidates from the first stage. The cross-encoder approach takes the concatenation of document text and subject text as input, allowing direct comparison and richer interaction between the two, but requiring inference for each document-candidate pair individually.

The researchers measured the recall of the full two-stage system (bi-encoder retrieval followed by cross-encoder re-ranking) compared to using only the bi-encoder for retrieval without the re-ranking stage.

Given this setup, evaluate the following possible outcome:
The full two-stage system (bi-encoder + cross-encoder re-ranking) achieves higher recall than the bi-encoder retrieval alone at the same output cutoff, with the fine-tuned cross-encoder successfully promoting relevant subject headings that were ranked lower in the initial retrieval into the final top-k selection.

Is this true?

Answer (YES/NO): YES